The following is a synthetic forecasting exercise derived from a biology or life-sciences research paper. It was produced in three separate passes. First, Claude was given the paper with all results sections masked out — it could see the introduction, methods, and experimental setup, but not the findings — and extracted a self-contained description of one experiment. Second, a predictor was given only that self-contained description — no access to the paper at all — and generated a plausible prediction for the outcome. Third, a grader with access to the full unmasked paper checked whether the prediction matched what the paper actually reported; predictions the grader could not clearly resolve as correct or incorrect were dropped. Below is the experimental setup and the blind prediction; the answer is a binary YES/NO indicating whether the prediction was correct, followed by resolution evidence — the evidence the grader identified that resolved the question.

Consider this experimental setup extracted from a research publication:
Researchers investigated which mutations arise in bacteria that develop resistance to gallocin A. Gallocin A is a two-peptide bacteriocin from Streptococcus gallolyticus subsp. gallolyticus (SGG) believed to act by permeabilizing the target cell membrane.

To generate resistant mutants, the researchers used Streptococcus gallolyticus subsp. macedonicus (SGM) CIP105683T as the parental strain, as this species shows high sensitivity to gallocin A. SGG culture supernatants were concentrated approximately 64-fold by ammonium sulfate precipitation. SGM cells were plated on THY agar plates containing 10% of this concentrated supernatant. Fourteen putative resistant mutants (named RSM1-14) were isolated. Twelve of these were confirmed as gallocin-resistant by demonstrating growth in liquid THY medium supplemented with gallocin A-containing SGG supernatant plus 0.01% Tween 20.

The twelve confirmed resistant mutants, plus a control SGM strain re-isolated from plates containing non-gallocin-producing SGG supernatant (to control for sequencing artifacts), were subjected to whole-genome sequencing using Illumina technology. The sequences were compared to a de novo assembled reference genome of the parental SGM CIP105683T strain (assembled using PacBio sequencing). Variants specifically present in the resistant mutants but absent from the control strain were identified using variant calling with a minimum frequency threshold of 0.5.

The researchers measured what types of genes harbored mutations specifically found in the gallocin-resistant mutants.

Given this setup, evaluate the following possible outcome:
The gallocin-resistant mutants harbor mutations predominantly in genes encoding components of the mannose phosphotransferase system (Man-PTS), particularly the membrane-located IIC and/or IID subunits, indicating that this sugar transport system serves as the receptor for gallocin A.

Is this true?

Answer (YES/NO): NO